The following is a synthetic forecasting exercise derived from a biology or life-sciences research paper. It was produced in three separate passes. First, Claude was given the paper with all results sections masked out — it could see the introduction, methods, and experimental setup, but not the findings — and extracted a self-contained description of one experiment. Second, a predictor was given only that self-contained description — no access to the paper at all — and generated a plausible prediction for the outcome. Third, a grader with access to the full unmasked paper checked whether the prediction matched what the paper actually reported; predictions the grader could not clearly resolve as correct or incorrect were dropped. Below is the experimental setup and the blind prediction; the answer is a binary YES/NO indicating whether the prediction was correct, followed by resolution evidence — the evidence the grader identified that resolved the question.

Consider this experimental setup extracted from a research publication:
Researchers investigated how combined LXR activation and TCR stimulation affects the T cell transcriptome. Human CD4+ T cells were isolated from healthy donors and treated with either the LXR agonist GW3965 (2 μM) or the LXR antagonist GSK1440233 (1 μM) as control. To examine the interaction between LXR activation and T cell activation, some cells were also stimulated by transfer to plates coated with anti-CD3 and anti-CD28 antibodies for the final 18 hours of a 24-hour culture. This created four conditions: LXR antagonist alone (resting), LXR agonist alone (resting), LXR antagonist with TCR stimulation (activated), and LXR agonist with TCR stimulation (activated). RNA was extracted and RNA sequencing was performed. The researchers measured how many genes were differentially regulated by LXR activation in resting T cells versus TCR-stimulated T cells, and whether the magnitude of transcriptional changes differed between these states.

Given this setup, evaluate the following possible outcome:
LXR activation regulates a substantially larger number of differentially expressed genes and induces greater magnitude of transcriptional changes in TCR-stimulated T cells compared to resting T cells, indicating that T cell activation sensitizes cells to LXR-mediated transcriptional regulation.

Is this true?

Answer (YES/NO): NO